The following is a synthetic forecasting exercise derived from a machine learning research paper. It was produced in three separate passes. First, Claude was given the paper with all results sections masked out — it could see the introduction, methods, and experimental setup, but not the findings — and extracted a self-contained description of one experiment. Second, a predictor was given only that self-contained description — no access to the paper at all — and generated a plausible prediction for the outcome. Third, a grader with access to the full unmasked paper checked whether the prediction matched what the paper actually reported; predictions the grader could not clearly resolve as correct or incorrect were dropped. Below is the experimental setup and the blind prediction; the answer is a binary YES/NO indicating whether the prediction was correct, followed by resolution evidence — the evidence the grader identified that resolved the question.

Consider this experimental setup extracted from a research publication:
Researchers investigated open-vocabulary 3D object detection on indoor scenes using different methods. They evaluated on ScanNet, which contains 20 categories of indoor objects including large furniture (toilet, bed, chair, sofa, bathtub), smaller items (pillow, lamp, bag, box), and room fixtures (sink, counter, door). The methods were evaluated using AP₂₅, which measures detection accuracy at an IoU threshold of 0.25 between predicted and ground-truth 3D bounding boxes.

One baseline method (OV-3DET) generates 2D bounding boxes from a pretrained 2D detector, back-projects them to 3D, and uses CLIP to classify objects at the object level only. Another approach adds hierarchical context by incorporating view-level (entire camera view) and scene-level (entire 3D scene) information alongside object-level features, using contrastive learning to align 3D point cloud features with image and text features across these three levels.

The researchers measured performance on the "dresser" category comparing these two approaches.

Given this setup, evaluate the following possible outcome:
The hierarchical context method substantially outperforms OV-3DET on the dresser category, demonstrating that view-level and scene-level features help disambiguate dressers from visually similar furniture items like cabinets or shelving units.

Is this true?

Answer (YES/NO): NO